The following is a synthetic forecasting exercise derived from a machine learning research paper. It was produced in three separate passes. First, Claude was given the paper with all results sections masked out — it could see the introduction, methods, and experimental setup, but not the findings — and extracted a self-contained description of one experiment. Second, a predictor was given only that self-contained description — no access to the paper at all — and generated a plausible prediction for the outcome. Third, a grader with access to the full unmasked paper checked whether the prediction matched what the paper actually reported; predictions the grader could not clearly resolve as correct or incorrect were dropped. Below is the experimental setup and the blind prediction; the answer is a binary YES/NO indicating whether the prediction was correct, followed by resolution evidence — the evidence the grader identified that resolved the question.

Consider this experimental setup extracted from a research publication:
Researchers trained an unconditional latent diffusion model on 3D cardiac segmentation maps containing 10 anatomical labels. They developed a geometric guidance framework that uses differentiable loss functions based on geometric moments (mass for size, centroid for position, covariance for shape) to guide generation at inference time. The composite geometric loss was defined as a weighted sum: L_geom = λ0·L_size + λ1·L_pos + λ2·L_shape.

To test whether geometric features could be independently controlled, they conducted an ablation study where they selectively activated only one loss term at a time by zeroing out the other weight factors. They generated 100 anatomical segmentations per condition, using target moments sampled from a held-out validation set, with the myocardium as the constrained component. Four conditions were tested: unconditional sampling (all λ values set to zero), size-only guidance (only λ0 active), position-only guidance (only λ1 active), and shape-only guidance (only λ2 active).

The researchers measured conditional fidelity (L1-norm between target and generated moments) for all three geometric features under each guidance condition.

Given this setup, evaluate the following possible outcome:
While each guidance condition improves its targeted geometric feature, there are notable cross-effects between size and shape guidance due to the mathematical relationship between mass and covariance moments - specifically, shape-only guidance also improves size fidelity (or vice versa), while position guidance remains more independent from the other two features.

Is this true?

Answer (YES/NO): NO